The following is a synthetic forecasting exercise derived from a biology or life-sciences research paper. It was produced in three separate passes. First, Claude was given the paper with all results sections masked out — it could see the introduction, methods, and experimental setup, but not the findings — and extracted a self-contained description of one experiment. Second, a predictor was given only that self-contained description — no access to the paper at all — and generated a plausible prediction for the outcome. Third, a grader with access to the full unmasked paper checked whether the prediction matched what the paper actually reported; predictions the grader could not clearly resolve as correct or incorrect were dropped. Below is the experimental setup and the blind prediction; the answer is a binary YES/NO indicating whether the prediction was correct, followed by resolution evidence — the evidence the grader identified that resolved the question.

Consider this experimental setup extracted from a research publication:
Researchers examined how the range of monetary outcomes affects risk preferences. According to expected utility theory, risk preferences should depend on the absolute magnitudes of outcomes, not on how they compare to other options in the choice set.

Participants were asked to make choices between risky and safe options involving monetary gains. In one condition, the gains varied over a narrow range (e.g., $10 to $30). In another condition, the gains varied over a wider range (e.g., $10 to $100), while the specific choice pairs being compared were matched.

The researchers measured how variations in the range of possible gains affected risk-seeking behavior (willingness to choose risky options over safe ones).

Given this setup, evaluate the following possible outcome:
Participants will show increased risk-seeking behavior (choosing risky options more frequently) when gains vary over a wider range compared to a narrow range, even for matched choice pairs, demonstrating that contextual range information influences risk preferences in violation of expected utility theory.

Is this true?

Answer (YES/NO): YES